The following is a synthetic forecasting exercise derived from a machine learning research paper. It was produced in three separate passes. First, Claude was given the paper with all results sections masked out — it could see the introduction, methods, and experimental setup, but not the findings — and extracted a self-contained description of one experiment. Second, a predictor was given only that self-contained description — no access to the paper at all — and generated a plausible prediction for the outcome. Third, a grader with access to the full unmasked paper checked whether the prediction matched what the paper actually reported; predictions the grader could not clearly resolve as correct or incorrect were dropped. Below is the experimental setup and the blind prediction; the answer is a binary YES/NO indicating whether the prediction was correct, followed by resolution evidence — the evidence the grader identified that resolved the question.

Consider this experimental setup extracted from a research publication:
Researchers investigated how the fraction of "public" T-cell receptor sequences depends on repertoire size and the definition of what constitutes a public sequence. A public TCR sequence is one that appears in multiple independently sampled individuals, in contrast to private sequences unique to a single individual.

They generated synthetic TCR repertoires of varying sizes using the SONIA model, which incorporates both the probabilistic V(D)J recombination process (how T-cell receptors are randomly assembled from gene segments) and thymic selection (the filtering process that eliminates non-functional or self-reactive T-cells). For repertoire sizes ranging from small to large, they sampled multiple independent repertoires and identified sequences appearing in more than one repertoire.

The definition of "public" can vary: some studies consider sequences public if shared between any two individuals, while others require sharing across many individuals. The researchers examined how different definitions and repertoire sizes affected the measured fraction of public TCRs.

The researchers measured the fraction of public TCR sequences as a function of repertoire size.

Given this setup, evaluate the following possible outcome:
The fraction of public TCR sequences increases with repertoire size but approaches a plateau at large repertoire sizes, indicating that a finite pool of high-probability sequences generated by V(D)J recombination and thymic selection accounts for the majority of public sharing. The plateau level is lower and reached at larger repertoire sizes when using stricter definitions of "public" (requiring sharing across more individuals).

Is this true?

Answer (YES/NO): NO